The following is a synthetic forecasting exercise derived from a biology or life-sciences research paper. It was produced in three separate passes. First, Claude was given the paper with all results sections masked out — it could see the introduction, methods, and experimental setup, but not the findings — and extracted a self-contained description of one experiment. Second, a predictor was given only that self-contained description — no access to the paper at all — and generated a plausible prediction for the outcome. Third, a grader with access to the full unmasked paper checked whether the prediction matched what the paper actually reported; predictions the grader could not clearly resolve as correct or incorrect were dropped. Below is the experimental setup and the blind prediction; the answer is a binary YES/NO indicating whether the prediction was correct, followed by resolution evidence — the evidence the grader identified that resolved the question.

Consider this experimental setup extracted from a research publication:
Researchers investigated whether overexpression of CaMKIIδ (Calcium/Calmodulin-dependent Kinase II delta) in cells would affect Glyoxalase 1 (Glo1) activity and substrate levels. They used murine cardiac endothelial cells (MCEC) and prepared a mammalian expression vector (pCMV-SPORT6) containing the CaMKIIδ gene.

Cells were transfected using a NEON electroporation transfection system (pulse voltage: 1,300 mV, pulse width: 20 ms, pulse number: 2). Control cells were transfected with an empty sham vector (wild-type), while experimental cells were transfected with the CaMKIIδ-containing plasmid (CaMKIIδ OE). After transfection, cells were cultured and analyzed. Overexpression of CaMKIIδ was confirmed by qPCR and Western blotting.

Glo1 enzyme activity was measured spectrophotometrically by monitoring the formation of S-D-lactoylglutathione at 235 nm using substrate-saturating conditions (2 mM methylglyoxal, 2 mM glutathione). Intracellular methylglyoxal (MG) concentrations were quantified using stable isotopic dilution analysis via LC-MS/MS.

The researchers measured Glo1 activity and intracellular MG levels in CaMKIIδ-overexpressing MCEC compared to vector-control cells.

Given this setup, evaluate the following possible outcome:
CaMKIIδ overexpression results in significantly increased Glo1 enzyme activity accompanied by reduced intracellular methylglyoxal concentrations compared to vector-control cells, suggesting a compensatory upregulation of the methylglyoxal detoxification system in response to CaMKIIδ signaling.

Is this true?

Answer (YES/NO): NO